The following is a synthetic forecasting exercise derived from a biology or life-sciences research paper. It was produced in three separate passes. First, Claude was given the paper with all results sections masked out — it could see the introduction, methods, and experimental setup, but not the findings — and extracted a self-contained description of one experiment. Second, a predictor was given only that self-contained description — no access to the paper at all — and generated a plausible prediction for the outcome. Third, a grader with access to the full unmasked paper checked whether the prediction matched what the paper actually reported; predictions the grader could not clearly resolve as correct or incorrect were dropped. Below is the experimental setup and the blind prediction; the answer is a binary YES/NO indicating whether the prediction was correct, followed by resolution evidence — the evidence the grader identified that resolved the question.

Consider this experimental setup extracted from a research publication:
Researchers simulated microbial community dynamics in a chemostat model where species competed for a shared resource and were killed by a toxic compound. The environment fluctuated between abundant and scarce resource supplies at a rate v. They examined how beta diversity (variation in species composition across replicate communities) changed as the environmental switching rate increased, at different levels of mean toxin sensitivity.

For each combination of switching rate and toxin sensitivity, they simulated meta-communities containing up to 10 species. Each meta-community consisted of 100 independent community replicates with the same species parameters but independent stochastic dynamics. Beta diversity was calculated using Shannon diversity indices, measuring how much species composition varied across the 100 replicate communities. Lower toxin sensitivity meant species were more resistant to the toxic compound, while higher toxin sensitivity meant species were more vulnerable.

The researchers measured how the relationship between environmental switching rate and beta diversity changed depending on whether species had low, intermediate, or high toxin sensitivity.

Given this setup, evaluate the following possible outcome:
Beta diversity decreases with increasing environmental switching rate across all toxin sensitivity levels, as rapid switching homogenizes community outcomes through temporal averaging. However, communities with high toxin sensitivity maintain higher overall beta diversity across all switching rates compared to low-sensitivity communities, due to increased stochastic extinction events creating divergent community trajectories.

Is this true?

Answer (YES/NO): NO